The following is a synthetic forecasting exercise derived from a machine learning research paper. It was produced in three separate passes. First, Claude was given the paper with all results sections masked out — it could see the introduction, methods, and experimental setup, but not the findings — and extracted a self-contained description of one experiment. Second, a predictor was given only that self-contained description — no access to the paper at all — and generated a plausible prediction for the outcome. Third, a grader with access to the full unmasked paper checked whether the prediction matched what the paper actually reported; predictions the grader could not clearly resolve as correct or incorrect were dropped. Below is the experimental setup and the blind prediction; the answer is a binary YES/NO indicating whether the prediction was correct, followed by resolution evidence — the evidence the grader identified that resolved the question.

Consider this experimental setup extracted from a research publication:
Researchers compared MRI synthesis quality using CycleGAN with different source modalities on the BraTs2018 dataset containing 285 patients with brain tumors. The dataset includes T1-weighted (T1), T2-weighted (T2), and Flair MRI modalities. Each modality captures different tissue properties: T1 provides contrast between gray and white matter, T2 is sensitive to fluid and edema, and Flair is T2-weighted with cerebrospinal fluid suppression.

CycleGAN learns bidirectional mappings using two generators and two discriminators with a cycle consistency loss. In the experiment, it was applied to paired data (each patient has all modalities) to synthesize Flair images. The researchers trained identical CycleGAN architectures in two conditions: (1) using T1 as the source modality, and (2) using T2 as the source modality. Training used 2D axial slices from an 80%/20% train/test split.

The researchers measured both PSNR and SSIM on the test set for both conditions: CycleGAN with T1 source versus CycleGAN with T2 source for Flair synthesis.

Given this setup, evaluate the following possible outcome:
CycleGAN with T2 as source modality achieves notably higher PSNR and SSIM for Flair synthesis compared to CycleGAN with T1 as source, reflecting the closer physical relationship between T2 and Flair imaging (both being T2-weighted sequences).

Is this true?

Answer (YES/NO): NO